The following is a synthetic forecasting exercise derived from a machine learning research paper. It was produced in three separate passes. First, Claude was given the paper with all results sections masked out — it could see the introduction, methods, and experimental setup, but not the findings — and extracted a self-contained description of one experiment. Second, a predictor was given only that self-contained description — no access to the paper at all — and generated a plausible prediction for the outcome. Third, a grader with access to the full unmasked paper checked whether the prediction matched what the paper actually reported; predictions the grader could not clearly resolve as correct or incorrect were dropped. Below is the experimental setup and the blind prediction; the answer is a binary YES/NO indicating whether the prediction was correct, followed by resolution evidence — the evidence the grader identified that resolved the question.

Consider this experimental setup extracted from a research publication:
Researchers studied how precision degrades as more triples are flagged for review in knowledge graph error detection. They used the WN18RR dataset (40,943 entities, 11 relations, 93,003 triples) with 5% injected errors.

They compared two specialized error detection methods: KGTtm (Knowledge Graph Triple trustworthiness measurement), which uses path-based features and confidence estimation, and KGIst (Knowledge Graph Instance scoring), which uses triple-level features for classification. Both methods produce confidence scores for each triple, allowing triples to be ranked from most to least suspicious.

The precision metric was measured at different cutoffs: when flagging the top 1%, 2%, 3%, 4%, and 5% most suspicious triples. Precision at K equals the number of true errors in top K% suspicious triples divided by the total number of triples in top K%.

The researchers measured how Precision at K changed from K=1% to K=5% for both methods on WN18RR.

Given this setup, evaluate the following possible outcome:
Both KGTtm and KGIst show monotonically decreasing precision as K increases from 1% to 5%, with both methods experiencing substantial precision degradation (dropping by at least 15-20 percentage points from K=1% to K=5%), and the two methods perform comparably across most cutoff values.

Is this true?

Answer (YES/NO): YES